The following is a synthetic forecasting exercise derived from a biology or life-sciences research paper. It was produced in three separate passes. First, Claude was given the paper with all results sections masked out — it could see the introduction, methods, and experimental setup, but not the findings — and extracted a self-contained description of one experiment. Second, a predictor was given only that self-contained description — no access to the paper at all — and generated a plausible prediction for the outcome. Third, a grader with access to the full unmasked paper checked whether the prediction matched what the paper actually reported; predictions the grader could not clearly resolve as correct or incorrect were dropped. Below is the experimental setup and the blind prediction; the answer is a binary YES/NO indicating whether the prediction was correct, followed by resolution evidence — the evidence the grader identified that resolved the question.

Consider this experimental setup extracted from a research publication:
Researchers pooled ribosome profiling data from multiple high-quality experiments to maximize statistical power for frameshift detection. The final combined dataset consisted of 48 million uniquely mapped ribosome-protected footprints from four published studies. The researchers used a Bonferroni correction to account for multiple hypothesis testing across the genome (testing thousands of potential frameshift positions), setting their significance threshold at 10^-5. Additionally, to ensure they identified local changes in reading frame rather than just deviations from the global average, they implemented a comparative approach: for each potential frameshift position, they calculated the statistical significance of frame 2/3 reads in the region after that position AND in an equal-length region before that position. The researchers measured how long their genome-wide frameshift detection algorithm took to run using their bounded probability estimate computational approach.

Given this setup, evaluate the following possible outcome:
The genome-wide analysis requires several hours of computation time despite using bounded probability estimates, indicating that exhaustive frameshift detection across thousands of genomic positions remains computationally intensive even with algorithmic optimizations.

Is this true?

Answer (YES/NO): NO